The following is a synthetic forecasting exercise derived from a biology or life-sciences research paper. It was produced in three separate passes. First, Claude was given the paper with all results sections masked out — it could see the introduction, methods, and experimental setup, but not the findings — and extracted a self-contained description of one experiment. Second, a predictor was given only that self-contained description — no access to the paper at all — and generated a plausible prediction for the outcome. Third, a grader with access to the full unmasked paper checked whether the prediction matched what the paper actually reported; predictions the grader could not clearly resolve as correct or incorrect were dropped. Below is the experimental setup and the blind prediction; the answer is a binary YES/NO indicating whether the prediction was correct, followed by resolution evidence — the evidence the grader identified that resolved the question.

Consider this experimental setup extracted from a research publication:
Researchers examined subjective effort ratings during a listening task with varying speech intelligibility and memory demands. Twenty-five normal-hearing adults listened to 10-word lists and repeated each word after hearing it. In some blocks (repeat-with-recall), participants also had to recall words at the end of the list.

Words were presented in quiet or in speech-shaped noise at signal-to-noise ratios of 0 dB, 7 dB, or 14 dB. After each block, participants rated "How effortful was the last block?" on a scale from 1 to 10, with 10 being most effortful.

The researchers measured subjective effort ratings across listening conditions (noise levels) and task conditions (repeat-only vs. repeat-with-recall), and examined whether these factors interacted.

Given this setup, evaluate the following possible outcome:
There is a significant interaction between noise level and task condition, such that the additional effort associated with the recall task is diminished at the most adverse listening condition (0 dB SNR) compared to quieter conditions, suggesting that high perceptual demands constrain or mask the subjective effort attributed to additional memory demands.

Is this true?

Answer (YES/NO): YES